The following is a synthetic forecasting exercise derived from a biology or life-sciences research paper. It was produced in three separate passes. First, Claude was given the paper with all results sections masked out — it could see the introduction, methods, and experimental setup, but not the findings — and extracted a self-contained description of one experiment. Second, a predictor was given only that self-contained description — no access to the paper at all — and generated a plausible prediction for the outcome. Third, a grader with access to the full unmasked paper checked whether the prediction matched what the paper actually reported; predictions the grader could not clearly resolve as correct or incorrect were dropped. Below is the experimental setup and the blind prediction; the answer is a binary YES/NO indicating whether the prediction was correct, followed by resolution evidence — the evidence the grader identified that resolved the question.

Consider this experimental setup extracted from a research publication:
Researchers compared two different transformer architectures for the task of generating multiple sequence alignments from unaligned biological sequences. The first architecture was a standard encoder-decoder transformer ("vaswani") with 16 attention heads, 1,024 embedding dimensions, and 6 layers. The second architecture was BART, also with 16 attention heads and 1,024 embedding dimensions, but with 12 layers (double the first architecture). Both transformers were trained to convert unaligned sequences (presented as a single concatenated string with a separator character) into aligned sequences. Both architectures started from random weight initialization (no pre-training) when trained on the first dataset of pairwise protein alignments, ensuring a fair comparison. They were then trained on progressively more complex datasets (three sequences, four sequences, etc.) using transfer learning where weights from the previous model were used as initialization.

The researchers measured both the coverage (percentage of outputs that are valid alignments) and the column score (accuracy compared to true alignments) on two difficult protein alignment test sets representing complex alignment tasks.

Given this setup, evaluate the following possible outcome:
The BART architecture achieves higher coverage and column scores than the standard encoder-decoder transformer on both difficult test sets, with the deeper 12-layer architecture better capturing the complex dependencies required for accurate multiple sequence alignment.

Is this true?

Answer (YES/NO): NO